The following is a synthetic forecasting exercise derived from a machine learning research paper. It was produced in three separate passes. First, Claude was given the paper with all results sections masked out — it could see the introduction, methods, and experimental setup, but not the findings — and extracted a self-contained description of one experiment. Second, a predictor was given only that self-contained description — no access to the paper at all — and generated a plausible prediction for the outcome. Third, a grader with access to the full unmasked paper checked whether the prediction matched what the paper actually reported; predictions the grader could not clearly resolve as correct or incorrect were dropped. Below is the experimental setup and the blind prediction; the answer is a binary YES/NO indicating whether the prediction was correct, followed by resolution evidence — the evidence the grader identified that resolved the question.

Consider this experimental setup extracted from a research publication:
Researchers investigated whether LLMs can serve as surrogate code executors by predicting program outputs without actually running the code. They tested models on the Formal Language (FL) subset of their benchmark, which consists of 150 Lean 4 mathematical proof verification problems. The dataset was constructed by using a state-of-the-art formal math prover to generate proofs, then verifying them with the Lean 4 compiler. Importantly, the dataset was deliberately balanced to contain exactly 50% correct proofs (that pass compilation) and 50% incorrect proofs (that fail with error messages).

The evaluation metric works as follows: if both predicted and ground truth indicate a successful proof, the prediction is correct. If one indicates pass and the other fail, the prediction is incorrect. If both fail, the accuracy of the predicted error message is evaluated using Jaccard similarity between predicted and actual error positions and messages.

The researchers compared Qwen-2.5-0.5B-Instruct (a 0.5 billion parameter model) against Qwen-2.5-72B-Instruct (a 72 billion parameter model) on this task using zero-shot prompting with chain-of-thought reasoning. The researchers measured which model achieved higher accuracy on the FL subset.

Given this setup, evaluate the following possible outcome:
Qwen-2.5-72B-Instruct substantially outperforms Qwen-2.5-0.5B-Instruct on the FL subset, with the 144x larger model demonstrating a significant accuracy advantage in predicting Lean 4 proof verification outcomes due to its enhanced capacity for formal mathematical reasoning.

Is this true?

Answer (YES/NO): NO